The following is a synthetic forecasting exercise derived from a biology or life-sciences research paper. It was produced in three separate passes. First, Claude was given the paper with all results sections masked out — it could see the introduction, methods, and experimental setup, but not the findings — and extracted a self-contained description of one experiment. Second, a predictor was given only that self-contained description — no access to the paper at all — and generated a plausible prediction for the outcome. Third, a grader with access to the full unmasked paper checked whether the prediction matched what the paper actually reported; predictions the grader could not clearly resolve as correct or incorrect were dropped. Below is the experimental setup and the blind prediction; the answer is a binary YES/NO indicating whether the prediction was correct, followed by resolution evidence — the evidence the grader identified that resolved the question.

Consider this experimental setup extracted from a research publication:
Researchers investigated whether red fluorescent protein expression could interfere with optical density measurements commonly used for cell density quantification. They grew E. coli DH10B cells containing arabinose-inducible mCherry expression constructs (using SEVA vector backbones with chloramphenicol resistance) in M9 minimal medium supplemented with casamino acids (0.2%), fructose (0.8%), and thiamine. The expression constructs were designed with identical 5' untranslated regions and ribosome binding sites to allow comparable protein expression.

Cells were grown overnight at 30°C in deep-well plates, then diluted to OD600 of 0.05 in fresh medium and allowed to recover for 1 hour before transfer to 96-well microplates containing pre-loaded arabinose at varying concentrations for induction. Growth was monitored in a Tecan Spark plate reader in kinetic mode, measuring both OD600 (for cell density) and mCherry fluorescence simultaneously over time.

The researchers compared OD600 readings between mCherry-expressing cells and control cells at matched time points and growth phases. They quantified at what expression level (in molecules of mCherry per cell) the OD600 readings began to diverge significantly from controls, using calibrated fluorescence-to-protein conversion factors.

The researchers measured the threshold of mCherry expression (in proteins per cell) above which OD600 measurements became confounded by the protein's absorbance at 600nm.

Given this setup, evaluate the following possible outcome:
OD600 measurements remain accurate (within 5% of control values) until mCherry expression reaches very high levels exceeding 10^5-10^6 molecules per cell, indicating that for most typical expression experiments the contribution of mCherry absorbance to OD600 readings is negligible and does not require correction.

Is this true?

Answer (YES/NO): YES